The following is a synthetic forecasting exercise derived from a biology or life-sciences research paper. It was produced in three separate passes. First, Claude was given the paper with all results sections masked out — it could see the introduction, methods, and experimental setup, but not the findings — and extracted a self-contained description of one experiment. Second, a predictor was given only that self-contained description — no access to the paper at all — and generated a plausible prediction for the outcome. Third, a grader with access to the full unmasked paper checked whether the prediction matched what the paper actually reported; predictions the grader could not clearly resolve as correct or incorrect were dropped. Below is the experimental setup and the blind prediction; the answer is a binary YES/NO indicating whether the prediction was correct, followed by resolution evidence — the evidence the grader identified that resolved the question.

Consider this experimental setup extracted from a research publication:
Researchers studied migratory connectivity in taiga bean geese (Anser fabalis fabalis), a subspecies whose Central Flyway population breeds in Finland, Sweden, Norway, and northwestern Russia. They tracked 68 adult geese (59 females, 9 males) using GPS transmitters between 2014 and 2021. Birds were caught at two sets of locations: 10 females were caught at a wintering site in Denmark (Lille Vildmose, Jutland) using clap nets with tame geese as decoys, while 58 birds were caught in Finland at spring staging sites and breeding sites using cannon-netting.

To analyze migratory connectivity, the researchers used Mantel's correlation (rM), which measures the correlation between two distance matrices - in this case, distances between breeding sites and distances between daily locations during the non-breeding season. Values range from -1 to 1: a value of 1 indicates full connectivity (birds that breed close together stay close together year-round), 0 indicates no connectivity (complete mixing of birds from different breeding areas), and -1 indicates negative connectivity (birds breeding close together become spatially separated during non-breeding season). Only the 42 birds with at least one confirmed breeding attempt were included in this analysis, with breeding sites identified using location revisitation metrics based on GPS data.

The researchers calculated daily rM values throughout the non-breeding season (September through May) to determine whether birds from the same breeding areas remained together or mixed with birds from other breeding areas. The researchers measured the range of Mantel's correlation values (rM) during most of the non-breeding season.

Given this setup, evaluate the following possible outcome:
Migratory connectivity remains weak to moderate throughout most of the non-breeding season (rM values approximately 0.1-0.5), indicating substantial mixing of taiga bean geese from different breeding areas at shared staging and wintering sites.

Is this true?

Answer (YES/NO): YES